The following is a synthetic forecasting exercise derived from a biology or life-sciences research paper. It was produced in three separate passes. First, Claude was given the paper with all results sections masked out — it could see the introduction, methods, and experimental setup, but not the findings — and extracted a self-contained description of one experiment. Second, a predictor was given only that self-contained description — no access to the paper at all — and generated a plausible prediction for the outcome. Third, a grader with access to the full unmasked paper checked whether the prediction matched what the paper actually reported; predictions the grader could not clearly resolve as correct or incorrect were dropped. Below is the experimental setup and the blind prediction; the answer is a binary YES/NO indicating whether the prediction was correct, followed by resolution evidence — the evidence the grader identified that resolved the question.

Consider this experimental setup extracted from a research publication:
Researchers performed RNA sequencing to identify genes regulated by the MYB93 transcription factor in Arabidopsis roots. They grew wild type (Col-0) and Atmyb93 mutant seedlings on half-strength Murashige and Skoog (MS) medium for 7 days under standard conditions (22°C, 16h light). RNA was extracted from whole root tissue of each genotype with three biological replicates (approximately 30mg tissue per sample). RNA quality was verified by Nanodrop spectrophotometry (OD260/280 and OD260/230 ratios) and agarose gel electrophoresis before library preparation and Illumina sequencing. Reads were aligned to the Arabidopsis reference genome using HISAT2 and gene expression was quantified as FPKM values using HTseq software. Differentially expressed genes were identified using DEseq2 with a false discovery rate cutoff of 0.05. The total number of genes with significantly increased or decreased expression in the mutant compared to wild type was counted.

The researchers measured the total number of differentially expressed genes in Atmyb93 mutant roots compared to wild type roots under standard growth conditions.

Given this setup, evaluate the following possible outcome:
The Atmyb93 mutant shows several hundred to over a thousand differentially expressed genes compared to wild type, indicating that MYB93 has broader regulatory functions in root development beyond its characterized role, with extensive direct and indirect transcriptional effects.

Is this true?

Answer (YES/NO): NO